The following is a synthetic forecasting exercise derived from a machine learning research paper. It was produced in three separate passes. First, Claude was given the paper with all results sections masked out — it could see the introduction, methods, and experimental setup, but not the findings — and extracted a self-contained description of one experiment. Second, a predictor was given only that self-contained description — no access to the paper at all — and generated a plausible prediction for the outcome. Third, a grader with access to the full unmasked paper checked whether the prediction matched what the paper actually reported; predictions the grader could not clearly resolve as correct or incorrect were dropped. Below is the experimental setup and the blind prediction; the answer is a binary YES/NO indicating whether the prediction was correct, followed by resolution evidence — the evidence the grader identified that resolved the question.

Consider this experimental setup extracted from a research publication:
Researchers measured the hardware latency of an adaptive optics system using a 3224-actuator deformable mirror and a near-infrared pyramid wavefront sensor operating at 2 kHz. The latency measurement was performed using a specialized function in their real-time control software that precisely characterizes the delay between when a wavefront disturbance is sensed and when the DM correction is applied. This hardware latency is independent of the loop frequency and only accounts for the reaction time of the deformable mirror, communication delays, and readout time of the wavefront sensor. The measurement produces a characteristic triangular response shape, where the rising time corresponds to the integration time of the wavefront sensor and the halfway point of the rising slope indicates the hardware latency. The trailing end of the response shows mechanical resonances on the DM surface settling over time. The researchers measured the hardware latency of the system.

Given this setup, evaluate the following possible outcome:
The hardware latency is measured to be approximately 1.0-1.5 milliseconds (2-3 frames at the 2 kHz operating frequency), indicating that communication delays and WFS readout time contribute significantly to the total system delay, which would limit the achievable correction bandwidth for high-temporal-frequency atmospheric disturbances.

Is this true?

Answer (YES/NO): NO